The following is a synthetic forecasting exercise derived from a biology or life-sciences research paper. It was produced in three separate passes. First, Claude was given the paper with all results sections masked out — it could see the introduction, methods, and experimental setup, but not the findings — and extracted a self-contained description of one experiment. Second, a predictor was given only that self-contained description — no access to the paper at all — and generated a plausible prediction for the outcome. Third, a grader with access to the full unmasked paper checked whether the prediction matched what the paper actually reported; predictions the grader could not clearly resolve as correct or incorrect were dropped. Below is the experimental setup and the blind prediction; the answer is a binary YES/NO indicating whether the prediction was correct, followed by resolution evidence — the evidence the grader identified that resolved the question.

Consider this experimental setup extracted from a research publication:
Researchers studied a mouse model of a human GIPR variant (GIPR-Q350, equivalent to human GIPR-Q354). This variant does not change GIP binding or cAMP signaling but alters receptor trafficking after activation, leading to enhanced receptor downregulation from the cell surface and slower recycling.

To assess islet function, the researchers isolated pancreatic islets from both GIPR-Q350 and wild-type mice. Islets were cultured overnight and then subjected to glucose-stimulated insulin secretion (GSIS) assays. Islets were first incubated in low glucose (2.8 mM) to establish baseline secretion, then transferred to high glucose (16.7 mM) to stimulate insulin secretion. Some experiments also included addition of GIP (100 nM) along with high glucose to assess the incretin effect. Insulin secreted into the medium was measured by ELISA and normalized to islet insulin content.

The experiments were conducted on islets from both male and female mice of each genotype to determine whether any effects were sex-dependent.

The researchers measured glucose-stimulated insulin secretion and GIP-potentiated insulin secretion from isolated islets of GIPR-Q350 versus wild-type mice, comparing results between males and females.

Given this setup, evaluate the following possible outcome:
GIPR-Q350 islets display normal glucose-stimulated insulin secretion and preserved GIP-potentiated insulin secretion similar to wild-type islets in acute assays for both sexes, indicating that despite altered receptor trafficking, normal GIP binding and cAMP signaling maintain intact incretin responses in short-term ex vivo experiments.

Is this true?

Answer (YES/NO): NO